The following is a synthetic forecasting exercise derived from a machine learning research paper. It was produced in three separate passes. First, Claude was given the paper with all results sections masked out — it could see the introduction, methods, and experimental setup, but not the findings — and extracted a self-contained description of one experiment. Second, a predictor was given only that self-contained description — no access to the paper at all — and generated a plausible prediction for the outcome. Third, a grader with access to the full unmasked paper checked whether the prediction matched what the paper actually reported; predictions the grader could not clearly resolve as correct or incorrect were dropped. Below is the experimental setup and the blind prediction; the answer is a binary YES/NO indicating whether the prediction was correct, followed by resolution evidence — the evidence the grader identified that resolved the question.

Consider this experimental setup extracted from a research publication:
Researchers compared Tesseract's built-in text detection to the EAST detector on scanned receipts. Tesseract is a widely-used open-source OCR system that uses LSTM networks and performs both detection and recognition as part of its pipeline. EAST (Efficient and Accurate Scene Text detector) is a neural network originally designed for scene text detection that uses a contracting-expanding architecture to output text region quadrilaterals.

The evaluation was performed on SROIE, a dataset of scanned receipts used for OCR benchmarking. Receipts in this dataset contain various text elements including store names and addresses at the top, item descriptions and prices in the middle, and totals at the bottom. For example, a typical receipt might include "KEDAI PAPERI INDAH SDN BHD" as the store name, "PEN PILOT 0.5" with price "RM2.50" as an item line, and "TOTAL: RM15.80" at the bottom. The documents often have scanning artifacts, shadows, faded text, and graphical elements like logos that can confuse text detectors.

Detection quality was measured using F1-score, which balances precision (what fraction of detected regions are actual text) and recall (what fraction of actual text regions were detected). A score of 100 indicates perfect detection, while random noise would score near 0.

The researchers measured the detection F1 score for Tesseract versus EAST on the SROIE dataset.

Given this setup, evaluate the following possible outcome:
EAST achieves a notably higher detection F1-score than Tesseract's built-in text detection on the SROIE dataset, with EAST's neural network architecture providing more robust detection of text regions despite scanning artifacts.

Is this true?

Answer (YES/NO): NO